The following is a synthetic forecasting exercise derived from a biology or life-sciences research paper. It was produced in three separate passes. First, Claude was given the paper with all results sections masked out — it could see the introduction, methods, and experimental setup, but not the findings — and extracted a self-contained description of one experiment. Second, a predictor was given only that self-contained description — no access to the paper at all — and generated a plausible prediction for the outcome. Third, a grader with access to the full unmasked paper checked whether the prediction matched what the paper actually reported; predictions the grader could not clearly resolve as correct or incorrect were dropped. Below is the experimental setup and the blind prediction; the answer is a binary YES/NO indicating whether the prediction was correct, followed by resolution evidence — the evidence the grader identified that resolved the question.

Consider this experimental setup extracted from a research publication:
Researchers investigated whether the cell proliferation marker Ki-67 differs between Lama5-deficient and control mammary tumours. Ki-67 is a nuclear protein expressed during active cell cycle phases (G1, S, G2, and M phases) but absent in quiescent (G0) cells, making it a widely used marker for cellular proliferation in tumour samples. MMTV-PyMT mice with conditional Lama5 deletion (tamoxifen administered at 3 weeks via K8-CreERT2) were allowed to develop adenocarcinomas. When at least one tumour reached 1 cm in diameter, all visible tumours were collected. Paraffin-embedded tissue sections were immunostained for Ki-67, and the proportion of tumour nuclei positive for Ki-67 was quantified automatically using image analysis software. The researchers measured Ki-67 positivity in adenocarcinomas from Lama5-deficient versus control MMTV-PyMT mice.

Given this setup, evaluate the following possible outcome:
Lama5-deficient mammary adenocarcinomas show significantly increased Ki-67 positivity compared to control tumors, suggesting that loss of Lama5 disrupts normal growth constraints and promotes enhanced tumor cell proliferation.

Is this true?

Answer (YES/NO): NO